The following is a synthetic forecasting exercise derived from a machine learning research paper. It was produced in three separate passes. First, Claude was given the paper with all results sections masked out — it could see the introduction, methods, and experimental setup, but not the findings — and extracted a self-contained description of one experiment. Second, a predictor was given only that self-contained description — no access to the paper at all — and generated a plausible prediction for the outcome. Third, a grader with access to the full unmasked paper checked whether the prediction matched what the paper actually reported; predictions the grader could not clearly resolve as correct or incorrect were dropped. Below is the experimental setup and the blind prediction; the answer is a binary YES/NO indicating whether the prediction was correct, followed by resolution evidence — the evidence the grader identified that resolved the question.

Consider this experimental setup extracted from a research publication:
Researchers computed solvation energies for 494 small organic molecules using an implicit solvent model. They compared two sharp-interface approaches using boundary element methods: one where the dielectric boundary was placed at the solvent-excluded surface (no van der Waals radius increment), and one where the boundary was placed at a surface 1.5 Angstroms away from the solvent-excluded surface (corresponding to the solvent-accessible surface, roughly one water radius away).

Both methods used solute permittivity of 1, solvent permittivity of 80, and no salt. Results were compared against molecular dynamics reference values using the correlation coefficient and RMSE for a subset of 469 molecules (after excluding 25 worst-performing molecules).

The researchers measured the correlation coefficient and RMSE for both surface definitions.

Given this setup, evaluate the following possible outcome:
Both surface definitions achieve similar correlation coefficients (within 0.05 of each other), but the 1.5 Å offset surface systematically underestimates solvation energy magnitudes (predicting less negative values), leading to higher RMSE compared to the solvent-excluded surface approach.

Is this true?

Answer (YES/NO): NO